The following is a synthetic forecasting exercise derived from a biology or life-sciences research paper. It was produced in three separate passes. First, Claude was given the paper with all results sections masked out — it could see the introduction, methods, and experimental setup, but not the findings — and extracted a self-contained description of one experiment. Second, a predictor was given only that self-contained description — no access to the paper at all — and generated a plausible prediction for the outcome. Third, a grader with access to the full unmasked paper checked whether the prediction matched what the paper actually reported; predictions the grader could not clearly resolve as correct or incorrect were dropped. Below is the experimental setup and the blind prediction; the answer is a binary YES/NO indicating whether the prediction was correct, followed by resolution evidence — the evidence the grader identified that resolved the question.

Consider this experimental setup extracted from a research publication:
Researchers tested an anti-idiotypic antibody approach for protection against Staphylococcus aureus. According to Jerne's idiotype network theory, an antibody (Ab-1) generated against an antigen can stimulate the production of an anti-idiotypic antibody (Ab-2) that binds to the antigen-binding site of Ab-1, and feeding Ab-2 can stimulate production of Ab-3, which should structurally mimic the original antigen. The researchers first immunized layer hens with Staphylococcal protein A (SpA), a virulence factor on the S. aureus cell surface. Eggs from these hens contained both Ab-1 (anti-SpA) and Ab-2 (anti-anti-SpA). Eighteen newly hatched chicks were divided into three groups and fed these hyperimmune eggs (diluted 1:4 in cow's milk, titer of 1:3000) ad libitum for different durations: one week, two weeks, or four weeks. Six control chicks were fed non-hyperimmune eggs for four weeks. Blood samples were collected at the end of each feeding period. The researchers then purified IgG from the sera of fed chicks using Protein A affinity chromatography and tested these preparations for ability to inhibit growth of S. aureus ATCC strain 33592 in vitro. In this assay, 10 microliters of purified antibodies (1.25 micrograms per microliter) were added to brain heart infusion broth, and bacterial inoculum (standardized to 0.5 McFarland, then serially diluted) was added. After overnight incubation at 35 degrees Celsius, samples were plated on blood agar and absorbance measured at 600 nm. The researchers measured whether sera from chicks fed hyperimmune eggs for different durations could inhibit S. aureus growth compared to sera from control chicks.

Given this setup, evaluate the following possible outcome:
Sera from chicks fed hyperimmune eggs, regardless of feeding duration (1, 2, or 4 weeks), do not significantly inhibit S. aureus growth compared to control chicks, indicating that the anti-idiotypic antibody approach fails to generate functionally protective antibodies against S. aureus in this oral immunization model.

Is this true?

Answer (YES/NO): NO